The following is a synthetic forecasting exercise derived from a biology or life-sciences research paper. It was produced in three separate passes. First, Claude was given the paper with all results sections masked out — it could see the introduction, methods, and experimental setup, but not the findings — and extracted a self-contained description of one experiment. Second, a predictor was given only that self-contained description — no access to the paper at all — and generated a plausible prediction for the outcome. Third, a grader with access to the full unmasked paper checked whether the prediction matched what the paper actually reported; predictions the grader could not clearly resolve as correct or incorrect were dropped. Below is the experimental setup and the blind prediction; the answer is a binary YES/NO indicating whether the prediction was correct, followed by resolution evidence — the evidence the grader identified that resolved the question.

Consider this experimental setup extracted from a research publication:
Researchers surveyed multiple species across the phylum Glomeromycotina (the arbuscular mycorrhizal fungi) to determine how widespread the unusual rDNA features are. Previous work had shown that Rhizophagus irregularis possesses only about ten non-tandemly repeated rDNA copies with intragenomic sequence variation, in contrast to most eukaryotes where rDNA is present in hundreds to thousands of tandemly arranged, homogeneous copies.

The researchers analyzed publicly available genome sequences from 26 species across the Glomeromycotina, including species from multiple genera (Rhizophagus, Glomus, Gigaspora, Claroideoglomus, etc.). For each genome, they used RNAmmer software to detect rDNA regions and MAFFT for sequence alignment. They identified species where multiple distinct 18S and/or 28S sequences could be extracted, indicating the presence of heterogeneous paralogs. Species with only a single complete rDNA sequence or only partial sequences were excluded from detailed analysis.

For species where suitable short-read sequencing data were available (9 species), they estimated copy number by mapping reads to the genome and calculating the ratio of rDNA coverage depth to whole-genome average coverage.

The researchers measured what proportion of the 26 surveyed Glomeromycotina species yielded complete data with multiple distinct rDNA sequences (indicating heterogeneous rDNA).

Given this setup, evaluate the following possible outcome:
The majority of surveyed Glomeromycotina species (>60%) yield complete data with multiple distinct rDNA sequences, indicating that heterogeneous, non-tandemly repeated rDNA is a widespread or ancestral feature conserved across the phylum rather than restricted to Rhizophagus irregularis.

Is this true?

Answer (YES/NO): NO